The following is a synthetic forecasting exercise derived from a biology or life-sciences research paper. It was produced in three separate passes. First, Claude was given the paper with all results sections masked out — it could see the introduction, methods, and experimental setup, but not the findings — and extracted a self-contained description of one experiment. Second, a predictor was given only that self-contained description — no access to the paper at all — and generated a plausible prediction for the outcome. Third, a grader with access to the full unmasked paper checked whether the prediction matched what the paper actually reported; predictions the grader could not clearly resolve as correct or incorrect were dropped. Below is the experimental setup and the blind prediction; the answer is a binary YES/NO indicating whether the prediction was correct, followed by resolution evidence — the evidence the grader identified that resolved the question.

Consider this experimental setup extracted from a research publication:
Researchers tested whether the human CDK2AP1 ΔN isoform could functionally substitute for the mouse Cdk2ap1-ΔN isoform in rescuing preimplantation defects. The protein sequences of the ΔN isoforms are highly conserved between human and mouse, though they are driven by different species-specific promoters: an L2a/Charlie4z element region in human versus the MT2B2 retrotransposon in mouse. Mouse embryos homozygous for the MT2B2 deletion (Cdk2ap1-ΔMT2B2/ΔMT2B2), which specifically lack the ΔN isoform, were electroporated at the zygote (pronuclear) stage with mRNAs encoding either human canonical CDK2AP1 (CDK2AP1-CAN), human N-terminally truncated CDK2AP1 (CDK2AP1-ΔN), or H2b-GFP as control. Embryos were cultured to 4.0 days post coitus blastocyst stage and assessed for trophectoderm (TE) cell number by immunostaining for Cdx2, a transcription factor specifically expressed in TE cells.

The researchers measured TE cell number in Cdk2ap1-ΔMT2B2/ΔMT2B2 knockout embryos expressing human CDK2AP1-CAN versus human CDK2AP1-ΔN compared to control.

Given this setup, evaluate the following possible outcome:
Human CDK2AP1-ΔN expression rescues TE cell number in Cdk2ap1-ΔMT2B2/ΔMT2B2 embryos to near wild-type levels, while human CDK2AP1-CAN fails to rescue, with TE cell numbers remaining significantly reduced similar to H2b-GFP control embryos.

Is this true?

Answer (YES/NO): NO